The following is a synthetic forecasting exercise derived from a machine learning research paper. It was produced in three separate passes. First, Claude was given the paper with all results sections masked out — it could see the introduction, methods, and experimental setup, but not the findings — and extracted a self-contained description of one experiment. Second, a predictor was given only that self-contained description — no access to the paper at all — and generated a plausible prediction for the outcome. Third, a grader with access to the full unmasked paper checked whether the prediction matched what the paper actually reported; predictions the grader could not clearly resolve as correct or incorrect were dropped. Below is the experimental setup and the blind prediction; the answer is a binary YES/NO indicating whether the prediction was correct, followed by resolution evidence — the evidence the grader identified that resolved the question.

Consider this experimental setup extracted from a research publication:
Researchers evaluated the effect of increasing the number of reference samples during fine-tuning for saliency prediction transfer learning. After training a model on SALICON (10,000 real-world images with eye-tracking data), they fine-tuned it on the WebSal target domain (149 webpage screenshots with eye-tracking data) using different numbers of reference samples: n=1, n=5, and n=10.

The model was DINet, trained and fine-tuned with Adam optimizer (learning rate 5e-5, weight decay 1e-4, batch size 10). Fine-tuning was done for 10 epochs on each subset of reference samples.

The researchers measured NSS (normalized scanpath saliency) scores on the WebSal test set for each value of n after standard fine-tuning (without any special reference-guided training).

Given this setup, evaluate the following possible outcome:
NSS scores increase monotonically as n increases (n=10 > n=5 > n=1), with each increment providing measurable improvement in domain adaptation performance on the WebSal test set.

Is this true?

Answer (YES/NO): YES